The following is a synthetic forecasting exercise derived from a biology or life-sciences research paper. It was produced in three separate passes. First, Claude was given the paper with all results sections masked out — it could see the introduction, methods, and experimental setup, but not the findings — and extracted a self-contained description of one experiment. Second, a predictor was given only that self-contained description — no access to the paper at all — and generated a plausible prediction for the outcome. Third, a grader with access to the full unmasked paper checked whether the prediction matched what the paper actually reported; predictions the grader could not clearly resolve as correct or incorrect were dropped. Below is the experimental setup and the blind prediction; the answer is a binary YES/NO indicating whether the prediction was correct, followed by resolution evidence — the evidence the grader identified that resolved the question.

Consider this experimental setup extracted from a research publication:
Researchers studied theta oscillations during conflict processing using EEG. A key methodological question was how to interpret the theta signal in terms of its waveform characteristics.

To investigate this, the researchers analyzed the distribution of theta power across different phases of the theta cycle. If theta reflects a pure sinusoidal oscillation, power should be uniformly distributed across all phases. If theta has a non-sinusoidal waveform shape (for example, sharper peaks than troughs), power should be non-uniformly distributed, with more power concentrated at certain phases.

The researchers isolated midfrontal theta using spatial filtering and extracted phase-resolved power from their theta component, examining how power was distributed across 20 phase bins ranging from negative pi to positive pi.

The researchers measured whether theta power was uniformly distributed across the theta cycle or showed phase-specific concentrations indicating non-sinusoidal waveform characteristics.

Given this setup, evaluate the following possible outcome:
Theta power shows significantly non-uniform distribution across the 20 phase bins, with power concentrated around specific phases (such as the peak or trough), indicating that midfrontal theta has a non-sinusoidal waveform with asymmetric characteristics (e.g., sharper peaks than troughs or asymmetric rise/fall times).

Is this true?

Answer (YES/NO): YES